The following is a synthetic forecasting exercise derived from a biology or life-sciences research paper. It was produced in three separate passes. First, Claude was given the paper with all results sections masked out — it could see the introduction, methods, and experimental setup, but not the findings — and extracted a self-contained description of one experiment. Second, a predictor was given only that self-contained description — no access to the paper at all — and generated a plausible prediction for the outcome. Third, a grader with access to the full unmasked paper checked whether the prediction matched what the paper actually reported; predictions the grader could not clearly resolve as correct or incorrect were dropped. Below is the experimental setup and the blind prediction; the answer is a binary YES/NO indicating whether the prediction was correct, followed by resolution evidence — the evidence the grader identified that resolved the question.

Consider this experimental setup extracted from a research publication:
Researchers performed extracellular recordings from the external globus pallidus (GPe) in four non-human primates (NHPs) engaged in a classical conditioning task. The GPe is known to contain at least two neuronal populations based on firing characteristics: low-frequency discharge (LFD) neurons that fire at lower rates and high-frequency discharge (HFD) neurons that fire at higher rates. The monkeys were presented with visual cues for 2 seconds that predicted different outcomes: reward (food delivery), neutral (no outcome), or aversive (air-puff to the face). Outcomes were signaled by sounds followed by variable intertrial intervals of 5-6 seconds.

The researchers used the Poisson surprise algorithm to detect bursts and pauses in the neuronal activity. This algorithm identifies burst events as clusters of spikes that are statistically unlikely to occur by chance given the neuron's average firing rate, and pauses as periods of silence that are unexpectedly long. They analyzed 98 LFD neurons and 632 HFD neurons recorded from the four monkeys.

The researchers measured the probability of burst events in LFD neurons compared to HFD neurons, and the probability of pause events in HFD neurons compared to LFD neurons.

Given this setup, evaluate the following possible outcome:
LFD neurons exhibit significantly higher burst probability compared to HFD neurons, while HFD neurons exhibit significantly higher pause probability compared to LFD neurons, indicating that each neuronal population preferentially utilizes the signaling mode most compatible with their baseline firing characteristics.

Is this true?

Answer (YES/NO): YES